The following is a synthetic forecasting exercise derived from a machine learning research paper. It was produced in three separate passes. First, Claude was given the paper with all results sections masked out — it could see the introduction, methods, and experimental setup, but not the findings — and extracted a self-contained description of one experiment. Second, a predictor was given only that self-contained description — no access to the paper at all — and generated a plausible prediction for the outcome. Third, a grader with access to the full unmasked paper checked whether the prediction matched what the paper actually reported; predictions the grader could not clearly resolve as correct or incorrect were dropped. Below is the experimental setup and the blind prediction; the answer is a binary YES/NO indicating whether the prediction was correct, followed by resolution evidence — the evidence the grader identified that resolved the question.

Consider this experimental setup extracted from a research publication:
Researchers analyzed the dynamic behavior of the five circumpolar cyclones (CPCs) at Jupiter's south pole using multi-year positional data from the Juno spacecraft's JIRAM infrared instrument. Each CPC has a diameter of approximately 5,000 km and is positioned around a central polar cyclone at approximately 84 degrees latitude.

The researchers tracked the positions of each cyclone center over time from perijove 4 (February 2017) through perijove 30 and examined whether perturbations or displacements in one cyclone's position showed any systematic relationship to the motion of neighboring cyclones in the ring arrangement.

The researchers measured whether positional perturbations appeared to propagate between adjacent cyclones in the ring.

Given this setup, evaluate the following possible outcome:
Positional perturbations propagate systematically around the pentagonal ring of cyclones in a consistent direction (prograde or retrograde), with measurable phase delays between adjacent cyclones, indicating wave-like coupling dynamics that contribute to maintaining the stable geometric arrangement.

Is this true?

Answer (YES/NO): NO